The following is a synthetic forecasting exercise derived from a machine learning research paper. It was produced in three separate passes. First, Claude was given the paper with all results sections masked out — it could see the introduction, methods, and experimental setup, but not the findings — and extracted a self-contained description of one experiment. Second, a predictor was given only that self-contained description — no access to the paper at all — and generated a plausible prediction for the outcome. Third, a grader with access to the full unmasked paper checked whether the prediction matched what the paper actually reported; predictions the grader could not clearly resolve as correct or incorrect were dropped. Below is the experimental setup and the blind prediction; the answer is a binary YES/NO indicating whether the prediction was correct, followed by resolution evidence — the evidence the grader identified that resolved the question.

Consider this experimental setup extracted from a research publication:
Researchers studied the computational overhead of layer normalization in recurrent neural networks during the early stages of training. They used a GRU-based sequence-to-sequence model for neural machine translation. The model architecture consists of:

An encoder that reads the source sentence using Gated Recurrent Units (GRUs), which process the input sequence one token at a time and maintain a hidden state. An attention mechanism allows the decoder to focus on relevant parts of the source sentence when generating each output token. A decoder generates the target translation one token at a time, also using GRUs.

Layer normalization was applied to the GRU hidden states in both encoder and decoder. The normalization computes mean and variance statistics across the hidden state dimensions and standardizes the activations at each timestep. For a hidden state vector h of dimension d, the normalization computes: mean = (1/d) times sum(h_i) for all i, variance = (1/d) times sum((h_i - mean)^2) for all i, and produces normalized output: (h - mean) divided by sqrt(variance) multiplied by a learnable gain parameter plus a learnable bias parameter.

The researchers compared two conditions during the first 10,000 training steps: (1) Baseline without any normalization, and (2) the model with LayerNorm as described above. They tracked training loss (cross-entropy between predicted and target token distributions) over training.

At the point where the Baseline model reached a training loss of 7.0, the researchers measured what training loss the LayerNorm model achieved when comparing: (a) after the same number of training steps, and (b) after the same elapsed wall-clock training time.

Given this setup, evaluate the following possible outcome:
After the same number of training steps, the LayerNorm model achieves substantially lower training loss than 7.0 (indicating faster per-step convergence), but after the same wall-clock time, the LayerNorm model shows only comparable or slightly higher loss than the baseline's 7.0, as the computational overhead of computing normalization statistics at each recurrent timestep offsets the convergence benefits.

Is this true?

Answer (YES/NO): NO